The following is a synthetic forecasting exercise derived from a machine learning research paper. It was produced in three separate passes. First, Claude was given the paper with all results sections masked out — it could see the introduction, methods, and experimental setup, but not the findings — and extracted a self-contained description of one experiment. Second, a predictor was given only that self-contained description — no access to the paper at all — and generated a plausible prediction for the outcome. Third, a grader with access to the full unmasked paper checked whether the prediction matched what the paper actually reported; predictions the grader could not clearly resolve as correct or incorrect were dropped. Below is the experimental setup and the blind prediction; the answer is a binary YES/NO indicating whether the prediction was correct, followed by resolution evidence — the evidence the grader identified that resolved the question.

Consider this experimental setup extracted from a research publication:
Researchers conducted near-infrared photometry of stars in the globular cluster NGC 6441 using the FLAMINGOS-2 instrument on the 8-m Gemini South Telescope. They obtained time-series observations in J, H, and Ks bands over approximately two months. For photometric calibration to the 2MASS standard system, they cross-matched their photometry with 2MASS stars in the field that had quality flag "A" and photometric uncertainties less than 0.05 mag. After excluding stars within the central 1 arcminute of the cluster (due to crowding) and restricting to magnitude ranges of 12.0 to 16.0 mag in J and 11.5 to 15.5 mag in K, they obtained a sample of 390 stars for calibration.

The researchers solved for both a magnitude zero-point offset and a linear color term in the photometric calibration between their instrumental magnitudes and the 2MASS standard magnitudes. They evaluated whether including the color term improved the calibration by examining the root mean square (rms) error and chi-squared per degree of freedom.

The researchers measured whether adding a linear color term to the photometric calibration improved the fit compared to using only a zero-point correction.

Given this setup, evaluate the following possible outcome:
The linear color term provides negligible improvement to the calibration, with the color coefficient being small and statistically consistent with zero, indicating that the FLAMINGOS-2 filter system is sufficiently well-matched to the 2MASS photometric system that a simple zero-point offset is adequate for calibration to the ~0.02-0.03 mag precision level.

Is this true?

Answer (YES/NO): YES